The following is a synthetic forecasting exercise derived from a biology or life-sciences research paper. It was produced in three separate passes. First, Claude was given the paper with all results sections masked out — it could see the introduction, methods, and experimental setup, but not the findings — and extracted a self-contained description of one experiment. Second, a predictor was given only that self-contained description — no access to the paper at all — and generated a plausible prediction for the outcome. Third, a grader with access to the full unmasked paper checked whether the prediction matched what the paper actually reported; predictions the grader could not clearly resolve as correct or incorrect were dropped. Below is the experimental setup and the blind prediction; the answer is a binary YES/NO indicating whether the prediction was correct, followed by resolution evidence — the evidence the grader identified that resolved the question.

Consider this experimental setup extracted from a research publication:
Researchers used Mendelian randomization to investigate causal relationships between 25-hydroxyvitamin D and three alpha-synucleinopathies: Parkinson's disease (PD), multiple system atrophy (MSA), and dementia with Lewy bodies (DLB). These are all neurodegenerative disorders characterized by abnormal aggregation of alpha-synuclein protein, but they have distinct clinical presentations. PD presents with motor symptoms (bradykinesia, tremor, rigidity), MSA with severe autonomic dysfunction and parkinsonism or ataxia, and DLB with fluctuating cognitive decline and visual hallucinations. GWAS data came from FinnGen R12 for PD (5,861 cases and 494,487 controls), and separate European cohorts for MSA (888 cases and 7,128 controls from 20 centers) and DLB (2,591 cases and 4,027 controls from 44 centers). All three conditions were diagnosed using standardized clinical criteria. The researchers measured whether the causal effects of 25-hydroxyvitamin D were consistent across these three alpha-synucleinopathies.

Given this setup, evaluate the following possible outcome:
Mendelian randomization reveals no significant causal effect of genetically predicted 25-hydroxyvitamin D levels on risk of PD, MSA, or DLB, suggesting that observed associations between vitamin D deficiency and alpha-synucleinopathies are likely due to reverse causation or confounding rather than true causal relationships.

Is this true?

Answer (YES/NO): NO